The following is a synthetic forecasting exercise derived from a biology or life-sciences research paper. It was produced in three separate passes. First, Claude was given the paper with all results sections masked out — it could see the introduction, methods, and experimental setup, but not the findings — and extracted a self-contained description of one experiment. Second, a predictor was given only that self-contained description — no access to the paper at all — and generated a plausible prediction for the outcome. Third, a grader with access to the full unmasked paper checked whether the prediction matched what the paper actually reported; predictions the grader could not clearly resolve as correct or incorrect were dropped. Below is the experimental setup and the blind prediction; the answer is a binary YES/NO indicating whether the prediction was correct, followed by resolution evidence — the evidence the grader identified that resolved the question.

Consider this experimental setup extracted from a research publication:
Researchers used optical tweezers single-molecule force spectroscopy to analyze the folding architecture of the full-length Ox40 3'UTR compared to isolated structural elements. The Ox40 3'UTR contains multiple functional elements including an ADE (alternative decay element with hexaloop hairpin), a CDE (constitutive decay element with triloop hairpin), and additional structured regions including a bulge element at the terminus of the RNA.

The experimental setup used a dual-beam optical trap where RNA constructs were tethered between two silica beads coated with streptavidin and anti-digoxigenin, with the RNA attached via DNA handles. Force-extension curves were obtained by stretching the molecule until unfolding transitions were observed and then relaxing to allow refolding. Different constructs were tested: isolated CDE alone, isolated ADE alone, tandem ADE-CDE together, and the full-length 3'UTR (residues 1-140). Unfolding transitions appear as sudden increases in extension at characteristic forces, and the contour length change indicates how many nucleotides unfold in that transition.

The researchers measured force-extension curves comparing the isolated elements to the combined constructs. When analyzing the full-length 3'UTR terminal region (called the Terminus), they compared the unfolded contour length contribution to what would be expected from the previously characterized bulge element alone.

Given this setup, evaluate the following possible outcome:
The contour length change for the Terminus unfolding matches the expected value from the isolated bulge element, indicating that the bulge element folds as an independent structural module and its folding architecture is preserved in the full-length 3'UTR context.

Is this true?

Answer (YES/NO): NO